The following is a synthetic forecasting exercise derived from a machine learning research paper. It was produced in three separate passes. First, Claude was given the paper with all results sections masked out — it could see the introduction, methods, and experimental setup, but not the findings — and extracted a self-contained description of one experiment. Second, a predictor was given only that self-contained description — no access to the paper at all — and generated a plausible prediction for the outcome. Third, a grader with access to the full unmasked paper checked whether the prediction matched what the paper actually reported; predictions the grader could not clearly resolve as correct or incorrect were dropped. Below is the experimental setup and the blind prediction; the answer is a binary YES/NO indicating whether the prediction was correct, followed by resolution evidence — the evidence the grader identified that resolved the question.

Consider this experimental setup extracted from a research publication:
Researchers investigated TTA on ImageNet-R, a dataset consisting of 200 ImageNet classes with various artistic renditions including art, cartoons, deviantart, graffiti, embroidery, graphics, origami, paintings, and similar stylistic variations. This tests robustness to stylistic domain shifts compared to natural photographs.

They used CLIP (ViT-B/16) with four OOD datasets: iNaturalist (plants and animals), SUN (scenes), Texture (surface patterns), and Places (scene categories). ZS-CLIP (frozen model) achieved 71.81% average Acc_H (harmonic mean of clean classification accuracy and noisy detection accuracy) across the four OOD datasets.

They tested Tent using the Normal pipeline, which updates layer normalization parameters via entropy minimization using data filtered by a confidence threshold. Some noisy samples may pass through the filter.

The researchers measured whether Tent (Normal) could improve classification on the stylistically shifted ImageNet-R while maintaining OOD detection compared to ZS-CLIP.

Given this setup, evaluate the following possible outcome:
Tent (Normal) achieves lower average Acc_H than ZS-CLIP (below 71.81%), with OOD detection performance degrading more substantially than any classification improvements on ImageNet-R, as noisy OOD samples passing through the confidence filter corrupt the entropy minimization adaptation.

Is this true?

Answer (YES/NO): NO